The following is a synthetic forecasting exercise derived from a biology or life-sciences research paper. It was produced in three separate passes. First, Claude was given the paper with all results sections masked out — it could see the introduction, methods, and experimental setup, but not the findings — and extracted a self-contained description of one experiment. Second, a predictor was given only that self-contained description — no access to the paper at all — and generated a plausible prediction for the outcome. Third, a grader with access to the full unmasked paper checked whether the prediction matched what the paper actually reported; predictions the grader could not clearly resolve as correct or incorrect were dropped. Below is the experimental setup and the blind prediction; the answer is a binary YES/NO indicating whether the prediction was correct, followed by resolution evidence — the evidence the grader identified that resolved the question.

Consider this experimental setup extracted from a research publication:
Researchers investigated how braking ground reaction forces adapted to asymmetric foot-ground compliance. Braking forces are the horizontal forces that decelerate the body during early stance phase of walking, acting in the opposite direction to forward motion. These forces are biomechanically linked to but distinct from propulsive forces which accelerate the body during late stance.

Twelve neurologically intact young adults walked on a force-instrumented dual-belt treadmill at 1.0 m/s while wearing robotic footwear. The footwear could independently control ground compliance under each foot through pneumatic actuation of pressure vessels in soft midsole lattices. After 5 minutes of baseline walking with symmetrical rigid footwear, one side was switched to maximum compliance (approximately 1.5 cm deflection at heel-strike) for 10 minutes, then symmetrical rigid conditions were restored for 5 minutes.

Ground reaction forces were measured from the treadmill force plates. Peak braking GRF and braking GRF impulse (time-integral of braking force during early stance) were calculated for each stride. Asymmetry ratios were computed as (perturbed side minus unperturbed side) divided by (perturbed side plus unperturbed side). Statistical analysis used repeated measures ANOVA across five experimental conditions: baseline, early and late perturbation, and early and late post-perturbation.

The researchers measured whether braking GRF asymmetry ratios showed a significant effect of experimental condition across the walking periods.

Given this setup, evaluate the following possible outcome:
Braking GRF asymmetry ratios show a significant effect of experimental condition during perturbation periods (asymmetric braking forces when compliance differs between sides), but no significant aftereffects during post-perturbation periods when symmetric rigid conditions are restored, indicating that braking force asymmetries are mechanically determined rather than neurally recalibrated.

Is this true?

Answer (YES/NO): NO